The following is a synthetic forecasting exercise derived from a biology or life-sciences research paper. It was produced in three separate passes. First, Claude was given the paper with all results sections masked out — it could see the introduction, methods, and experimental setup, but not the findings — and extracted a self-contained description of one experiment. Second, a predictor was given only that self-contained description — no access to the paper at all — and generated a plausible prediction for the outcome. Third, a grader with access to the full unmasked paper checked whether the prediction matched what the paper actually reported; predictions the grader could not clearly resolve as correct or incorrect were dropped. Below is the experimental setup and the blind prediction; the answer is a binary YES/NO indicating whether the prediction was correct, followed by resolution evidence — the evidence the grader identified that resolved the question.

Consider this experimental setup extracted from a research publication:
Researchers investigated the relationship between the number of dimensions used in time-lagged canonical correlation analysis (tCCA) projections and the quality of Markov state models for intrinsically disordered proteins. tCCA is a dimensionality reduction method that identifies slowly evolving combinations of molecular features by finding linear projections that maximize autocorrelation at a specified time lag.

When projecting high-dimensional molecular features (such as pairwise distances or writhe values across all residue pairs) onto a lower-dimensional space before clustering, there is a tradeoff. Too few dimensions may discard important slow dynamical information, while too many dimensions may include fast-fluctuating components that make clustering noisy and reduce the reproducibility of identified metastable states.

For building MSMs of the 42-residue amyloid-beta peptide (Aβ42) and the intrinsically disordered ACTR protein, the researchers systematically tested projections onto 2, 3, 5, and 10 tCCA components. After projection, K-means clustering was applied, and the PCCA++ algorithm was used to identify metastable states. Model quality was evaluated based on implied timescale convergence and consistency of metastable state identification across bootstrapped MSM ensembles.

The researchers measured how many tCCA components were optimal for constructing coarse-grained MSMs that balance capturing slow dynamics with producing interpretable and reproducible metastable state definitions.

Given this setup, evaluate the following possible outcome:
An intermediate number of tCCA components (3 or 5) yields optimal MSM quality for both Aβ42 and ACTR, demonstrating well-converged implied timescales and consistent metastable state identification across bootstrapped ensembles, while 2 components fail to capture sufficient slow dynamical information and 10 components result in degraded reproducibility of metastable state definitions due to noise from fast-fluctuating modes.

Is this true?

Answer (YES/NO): NO